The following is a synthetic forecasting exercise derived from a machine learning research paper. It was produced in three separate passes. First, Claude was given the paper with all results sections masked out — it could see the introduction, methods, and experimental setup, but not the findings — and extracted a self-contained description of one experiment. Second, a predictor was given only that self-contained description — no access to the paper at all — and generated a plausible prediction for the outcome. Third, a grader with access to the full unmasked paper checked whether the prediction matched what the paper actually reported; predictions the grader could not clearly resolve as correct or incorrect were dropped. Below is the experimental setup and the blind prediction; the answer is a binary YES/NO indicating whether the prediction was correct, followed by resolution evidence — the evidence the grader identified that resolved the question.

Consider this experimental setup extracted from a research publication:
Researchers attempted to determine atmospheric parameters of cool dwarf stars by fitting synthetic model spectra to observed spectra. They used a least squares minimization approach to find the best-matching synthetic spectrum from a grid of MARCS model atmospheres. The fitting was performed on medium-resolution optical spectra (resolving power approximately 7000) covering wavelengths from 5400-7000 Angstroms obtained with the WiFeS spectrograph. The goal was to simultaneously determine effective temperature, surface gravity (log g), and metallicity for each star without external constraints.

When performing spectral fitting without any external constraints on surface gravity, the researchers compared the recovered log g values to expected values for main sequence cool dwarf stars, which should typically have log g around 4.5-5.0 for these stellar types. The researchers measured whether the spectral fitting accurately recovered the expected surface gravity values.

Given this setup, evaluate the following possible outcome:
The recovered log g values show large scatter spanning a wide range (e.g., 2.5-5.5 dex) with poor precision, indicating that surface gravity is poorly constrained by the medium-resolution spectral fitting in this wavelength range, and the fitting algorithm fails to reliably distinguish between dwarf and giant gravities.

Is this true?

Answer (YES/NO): NO